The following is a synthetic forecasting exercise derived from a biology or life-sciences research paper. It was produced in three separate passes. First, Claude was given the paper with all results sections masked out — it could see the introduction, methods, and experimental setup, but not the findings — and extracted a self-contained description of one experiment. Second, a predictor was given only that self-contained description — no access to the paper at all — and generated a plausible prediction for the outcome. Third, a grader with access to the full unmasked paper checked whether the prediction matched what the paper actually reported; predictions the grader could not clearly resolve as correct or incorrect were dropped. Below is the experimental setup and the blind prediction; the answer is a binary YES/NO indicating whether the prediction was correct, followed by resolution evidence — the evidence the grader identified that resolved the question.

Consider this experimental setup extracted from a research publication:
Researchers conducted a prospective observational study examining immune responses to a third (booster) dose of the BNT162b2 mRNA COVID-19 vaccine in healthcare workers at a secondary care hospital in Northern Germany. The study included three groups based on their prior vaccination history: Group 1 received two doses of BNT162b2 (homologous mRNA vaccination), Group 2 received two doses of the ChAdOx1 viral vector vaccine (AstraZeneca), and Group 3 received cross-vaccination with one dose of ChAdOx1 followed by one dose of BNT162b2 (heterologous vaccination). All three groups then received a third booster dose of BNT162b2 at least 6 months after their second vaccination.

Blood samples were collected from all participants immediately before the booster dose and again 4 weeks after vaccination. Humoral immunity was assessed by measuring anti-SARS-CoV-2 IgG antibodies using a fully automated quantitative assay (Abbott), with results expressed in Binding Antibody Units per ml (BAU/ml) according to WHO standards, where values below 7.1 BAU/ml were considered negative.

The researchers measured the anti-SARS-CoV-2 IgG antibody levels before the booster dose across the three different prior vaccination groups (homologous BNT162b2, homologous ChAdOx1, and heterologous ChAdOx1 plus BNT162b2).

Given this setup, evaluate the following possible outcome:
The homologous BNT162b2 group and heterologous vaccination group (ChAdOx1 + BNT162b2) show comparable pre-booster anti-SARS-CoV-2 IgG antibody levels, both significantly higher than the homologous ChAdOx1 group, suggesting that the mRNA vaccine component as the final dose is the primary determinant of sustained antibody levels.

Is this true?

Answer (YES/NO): NO